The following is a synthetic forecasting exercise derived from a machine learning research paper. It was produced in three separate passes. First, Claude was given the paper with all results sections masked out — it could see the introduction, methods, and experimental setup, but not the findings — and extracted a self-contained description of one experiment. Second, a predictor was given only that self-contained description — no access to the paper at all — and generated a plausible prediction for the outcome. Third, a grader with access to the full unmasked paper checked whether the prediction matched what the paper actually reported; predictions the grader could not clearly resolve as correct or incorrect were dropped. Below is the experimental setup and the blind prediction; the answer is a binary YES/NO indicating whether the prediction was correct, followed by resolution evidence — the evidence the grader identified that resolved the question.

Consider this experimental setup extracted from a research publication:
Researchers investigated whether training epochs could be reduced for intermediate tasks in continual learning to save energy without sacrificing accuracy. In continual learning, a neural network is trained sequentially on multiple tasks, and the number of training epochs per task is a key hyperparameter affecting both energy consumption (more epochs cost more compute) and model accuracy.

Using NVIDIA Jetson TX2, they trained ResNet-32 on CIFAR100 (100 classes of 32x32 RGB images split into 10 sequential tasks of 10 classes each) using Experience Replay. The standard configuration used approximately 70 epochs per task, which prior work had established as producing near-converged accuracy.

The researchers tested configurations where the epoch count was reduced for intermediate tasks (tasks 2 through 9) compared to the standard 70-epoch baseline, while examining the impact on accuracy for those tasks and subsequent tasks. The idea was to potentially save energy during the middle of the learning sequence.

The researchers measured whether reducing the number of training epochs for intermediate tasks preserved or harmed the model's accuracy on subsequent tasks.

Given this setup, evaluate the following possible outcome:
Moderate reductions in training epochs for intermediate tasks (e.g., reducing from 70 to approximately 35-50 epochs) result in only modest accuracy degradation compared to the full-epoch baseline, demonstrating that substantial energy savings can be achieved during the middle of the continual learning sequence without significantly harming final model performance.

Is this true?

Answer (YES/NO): NO